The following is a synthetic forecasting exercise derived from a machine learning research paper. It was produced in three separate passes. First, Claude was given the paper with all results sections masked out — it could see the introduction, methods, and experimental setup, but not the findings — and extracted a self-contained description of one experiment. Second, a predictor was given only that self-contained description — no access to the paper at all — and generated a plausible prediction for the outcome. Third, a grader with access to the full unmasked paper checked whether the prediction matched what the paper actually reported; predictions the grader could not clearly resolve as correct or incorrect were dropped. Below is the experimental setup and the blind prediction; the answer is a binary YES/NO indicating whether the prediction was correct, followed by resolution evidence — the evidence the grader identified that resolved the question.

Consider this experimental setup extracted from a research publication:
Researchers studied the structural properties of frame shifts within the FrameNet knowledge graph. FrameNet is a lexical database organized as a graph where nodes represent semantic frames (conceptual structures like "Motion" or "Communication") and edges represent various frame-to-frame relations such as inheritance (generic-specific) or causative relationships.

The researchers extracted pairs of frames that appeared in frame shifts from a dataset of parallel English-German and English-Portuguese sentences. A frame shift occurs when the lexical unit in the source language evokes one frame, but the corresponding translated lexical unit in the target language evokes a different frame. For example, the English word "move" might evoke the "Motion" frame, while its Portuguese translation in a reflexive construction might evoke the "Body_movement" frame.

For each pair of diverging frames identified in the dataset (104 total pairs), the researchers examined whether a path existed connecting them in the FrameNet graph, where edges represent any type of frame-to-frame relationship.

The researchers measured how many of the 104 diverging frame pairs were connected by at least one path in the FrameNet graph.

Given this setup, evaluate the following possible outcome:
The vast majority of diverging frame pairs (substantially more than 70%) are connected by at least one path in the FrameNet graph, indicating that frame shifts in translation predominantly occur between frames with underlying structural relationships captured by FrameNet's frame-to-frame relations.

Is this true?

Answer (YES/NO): YES